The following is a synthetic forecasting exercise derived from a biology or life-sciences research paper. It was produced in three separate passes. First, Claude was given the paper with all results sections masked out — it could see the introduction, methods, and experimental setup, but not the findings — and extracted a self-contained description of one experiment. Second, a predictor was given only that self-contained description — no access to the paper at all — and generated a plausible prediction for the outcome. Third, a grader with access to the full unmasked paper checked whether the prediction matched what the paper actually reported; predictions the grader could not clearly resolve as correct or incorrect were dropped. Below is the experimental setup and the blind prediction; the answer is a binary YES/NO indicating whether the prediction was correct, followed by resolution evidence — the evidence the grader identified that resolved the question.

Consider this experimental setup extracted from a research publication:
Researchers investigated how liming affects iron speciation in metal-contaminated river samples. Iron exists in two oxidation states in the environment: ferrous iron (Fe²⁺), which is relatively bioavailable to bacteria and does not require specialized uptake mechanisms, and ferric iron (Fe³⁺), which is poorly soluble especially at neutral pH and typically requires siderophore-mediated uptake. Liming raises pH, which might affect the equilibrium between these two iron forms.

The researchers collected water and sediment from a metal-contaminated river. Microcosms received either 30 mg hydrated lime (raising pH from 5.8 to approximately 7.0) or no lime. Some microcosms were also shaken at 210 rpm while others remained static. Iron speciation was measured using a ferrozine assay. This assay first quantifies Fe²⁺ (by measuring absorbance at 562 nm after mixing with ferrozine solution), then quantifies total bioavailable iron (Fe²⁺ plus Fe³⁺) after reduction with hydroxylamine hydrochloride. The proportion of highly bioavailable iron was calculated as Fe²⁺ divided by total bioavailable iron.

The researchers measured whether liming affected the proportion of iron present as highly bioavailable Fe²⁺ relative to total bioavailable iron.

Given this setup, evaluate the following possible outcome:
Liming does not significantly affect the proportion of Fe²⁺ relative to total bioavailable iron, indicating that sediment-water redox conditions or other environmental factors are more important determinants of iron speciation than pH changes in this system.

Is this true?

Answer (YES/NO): YES